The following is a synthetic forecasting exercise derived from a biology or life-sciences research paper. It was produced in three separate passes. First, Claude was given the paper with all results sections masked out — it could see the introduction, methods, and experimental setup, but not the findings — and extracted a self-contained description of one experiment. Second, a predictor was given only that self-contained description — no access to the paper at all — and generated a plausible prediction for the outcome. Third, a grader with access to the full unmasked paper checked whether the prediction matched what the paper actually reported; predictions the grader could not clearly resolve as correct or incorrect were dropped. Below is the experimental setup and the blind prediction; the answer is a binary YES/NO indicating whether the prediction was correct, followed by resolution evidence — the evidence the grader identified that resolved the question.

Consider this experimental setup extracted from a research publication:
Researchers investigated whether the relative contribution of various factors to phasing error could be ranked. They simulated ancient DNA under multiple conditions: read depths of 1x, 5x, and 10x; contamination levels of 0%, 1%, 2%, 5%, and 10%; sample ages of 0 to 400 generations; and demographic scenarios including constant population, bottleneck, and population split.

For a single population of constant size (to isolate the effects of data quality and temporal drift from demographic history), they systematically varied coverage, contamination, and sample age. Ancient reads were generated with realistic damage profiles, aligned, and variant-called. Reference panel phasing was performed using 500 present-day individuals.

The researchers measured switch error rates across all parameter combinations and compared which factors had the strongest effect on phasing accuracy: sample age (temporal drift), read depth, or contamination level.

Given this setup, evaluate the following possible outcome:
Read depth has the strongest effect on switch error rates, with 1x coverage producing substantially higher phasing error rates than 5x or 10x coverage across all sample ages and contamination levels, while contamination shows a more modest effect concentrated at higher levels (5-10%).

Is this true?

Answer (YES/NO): YES